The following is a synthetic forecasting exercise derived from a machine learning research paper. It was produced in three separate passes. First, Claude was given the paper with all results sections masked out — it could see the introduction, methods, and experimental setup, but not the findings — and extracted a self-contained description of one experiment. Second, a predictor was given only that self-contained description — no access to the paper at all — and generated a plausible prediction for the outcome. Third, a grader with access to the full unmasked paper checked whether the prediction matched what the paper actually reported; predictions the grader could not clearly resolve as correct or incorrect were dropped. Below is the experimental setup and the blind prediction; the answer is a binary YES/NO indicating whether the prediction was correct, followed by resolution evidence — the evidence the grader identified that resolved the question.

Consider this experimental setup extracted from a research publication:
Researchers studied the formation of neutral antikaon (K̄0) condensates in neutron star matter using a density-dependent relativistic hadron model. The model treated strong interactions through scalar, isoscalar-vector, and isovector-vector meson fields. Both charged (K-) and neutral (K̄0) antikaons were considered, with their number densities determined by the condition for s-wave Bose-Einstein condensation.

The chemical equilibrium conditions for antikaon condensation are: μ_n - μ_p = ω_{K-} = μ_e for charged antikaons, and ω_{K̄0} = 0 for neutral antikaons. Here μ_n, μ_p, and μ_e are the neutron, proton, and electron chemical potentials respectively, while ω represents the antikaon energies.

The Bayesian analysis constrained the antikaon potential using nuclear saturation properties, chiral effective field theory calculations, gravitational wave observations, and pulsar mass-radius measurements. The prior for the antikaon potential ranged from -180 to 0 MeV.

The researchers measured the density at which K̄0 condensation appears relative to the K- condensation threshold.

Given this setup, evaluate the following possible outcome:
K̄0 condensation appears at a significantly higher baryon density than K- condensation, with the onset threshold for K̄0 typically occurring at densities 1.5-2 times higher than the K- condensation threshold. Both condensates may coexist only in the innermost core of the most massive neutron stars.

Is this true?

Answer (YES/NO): YES